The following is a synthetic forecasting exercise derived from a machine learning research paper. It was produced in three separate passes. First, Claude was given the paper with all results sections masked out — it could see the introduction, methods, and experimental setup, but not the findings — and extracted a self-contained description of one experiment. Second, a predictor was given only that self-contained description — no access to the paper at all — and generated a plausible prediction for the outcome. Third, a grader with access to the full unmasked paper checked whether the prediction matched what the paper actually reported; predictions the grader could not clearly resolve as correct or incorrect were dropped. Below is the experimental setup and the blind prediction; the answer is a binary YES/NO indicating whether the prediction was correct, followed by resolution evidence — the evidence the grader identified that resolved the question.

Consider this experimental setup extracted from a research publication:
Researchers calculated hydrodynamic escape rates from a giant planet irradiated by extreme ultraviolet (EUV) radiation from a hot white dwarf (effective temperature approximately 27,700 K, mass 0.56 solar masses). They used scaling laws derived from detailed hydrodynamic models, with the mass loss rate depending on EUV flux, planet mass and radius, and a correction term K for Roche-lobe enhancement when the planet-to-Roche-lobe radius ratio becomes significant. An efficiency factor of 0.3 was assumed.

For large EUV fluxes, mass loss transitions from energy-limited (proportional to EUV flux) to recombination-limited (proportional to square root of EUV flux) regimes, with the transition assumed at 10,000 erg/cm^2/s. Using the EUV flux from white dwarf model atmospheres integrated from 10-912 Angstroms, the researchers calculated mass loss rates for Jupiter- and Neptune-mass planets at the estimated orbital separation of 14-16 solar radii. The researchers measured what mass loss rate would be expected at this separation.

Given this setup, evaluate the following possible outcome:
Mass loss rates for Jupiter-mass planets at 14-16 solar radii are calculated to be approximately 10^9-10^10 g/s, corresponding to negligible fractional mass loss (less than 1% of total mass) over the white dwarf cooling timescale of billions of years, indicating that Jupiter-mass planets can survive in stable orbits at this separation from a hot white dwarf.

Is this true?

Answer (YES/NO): NO